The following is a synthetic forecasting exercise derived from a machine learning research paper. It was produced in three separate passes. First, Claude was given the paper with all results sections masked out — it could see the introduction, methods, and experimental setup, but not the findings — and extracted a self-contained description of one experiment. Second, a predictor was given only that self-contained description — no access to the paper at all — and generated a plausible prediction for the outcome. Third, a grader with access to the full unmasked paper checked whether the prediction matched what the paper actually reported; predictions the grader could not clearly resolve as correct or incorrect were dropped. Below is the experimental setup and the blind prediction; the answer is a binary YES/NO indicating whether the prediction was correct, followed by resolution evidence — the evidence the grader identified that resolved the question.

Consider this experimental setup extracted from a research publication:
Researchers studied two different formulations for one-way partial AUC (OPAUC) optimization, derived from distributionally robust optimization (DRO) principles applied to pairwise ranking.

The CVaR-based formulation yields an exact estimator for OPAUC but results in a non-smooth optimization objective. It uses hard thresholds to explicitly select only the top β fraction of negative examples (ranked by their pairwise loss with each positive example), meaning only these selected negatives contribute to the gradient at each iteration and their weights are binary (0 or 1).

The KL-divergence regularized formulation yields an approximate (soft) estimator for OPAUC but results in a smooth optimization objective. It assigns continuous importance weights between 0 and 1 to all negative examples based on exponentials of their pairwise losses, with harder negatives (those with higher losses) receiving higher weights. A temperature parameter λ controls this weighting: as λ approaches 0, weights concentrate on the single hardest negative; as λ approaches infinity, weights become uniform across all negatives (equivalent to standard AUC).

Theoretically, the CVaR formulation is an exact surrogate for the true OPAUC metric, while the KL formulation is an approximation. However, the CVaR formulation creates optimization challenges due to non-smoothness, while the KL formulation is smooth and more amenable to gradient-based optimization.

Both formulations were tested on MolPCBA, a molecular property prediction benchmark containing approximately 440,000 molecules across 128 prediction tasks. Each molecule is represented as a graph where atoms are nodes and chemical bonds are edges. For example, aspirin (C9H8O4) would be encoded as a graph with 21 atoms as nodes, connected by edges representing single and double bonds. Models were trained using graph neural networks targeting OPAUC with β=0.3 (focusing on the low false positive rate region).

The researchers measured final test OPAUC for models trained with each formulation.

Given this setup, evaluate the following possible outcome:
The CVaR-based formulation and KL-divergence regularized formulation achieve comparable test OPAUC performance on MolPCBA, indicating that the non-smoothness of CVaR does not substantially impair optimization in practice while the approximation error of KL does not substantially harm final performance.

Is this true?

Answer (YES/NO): NO